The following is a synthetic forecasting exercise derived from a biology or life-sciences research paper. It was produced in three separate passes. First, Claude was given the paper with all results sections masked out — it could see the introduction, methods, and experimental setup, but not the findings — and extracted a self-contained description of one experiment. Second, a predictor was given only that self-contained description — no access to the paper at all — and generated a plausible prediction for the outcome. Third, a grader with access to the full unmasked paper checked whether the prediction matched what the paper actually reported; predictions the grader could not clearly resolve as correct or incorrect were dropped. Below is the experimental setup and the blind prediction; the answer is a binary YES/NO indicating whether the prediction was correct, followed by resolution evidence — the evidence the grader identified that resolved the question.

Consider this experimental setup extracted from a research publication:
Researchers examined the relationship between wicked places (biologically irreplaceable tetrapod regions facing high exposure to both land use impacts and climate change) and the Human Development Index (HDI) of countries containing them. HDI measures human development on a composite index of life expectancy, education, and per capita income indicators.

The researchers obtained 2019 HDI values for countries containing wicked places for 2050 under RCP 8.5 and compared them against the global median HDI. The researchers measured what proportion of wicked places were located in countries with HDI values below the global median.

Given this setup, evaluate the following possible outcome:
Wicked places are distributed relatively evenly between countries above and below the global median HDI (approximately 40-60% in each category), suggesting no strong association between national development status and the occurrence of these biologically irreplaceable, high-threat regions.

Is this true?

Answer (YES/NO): NO